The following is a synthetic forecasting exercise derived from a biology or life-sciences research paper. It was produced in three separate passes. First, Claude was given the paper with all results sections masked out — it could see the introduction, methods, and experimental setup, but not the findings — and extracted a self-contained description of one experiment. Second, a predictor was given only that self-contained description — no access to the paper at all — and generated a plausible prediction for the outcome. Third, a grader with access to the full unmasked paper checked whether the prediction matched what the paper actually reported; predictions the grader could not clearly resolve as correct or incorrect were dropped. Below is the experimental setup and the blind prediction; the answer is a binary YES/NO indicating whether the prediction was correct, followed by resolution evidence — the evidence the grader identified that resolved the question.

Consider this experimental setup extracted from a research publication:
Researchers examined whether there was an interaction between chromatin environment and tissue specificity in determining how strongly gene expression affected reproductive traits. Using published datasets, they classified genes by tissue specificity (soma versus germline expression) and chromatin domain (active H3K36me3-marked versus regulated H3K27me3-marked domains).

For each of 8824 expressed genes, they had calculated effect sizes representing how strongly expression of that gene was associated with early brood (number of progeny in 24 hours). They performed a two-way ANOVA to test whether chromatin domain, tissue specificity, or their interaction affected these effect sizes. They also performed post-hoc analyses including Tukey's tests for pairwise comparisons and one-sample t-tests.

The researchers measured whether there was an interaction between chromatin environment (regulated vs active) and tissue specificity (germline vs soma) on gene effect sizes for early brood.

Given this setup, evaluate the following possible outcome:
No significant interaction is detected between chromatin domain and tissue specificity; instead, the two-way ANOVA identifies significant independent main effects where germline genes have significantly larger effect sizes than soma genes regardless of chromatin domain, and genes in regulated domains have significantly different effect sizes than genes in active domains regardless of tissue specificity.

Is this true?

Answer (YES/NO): NO